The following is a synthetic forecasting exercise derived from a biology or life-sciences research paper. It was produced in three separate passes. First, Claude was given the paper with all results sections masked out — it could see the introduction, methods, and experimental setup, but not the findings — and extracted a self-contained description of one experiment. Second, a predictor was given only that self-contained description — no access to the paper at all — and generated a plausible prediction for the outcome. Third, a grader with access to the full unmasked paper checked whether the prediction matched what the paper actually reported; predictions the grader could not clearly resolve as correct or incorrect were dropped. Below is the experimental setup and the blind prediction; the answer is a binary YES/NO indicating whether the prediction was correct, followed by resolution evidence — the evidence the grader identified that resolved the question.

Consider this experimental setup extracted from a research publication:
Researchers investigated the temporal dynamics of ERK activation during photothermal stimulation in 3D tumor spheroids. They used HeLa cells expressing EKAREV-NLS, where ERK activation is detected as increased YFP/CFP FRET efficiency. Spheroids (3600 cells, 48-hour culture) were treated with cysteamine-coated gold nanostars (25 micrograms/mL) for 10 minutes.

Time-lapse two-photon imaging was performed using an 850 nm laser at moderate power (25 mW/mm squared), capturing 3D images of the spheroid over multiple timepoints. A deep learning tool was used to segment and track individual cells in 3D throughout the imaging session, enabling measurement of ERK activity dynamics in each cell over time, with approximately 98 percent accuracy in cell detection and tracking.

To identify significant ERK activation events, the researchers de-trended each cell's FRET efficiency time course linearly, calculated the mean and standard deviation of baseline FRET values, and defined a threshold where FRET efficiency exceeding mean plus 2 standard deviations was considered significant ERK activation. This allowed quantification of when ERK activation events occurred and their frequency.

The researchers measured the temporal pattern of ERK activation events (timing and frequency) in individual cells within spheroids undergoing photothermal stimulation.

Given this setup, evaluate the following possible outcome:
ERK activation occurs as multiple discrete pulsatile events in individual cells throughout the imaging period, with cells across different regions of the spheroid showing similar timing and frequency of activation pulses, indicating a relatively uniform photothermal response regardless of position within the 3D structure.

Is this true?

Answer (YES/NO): NO